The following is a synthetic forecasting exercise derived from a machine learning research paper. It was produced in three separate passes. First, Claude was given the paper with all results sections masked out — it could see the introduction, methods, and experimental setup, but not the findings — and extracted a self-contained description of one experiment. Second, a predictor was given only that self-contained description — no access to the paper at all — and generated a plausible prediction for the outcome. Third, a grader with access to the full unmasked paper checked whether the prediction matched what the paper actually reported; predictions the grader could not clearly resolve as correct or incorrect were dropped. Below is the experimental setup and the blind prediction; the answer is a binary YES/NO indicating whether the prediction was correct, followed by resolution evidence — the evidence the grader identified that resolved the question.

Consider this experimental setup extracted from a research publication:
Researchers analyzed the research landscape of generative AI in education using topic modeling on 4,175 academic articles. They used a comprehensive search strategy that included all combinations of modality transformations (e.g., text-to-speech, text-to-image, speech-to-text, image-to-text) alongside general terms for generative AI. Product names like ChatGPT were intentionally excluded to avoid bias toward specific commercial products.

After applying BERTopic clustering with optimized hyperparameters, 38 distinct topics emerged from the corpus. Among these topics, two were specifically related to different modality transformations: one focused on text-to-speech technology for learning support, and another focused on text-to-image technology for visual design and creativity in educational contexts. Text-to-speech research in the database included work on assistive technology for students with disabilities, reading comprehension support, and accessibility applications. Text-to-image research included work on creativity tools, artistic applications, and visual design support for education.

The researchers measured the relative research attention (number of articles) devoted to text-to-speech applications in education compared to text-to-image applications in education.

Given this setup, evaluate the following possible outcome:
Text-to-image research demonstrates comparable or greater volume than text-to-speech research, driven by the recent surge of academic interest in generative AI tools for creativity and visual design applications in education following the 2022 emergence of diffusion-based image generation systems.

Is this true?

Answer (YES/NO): NO